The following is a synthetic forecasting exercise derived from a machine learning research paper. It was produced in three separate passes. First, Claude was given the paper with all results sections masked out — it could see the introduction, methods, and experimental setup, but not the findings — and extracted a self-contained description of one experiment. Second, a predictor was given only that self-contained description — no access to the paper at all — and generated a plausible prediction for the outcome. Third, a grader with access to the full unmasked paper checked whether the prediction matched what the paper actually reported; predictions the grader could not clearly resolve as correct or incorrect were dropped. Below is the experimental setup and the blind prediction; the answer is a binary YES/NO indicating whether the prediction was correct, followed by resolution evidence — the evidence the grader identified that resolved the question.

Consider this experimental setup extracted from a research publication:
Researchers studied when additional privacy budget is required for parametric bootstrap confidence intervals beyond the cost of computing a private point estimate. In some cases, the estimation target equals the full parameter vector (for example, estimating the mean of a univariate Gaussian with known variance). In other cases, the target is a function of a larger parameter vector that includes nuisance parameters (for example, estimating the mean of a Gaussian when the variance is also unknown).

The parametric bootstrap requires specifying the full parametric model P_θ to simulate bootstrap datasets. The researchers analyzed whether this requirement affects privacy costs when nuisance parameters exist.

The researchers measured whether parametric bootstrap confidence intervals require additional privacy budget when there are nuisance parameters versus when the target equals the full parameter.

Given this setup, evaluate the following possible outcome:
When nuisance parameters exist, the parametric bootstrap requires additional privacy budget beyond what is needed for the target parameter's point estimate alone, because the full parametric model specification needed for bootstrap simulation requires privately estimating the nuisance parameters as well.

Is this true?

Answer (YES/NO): YES